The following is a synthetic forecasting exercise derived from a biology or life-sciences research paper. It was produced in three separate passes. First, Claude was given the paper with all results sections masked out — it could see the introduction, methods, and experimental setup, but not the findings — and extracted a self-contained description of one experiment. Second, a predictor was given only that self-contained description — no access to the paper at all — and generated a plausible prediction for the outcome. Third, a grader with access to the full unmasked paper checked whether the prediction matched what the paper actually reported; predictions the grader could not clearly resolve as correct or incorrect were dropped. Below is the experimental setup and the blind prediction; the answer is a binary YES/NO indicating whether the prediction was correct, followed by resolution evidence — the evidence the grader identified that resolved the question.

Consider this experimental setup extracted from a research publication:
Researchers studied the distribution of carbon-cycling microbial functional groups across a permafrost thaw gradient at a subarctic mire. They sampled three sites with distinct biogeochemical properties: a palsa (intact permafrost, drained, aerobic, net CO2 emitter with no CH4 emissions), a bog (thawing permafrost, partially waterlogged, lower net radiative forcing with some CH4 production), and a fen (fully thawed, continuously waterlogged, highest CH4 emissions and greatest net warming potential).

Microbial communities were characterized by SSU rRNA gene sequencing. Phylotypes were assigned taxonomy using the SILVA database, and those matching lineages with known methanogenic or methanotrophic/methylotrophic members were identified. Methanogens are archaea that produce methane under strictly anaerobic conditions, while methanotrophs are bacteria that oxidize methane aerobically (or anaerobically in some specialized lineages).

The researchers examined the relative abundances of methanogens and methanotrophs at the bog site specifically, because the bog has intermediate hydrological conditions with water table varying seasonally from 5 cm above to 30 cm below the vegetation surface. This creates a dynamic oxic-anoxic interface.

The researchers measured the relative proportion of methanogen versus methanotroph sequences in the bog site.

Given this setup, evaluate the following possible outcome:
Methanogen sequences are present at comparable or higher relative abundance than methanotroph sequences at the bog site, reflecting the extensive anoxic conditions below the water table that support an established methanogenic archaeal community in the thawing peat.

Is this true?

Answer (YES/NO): YES